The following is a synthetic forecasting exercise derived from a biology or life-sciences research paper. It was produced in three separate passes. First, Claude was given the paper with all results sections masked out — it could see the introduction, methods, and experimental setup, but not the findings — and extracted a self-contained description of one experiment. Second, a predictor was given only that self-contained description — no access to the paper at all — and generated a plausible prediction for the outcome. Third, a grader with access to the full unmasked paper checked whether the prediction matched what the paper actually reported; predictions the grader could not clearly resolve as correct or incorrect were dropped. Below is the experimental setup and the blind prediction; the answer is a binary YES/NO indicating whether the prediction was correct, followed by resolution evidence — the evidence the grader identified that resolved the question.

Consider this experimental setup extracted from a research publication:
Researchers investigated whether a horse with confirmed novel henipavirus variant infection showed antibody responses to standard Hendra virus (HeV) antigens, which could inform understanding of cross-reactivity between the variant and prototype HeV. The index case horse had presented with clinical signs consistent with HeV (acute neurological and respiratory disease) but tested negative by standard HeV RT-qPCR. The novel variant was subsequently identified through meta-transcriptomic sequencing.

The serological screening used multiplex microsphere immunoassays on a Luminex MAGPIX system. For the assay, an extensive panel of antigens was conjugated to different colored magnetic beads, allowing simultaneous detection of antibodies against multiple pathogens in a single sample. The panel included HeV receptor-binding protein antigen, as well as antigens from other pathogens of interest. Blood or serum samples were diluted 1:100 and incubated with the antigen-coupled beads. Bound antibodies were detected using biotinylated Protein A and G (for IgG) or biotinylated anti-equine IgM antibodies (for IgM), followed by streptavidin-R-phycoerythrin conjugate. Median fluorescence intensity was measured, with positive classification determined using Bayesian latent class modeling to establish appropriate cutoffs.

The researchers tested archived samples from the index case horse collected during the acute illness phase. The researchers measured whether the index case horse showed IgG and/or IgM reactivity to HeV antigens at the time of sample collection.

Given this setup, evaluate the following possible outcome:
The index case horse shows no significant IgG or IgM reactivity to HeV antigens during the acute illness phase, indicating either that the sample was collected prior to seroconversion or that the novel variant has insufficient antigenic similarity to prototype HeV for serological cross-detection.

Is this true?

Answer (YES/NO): YES